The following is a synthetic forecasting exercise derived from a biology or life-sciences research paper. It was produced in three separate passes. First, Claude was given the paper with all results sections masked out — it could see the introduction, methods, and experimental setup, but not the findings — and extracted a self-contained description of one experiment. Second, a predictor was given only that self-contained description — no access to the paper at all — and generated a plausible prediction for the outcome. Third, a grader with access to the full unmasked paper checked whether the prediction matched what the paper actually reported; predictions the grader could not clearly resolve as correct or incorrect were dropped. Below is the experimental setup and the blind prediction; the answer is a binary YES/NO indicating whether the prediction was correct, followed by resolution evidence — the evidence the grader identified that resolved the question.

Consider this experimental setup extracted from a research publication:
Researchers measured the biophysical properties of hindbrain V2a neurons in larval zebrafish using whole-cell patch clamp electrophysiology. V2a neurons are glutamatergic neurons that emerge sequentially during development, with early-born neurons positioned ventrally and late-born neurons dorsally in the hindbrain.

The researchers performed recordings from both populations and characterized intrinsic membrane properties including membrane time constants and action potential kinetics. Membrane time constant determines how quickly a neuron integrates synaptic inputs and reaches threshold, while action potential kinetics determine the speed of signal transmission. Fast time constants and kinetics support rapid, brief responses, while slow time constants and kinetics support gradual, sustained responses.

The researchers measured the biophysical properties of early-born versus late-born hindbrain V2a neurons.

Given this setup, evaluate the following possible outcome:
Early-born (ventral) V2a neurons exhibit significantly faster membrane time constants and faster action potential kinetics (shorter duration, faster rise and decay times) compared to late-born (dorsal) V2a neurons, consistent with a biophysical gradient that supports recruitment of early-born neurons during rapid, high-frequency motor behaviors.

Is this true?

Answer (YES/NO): NO